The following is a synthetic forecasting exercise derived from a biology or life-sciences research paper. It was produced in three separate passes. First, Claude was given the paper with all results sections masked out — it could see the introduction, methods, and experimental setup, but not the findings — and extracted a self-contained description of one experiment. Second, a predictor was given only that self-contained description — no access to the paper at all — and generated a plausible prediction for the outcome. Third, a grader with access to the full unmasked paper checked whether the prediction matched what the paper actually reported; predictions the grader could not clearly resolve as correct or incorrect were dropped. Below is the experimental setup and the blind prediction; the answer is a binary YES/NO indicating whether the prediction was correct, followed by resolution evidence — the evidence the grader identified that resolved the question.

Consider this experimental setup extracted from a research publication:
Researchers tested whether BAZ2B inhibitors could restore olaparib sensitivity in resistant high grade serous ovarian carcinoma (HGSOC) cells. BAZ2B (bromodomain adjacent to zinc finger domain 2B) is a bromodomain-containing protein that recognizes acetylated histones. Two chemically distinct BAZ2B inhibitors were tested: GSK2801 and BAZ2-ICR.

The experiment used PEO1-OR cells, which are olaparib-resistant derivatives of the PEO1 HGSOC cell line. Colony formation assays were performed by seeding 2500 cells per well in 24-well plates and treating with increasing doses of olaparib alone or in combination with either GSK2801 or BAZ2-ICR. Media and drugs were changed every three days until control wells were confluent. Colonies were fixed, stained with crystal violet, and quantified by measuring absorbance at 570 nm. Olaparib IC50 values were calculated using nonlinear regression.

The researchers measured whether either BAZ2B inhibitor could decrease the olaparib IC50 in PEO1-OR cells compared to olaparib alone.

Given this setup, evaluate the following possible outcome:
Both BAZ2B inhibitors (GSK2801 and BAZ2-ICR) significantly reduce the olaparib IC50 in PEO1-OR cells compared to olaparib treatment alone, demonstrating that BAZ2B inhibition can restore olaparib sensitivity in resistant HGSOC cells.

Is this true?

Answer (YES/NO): NO